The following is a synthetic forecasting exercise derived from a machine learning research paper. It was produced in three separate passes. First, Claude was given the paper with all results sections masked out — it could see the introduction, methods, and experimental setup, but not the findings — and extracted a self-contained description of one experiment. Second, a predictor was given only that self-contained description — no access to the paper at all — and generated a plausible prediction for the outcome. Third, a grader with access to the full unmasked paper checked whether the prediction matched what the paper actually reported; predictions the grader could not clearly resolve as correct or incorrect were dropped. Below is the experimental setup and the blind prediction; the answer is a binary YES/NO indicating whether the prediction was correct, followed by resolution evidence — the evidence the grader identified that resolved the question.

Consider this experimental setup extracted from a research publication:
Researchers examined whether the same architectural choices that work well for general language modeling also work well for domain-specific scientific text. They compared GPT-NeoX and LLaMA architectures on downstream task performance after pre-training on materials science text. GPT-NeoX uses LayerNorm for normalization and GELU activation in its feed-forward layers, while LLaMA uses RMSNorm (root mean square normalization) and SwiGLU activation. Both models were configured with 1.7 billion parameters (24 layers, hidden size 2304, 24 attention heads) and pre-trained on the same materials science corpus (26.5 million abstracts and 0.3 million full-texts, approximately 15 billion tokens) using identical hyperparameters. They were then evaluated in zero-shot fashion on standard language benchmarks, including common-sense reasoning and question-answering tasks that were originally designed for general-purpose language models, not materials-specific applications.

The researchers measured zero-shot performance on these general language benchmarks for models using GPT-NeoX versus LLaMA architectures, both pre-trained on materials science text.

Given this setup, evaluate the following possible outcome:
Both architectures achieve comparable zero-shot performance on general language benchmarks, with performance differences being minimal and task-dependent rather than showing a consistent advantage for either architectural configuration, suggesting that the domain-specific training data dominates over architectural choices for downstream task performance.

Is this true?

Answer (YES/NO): YES